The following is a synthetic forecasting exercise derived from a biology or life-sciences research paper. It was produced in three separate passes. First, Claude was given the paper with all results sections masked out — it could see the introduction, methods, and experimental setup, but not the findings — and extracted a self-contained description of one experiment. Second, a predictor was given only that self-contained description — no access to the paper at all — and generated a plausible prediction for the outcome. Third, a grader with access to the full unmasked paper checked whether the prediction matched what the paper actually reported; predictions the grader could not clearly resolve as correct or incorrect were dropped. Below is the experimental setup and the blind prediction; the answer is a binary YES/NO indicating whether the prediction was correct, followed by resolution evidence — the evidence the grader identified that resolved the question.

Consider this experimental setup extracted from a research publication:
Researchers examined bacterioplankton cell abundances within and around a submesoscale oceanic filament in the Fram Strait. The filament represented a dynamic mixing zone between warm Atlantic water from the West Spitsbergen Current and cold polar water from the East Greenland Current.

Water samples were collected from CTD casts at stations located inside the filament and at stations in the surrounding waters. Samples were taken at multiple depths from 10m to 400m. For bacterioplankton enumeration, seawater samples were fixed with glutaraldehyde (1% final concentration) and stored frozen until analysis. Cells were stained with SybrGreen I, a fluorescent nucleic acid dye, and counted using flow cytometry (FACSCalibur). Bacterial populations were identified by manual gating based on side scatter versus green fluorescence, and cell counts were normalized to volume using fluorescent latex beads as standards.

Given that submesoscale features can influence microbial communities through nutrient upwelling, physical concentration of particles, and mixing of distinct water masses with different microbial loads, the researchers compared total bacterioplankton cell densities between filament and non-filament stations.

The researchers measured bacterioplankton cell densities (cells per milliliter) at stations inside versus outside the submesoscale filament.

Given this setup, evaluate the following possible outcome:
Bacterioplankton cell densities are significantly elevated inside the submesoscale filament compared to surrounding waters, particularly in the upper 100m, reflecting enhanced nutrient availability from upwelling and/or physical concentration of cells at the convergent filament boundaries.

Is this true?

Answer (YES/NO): NO